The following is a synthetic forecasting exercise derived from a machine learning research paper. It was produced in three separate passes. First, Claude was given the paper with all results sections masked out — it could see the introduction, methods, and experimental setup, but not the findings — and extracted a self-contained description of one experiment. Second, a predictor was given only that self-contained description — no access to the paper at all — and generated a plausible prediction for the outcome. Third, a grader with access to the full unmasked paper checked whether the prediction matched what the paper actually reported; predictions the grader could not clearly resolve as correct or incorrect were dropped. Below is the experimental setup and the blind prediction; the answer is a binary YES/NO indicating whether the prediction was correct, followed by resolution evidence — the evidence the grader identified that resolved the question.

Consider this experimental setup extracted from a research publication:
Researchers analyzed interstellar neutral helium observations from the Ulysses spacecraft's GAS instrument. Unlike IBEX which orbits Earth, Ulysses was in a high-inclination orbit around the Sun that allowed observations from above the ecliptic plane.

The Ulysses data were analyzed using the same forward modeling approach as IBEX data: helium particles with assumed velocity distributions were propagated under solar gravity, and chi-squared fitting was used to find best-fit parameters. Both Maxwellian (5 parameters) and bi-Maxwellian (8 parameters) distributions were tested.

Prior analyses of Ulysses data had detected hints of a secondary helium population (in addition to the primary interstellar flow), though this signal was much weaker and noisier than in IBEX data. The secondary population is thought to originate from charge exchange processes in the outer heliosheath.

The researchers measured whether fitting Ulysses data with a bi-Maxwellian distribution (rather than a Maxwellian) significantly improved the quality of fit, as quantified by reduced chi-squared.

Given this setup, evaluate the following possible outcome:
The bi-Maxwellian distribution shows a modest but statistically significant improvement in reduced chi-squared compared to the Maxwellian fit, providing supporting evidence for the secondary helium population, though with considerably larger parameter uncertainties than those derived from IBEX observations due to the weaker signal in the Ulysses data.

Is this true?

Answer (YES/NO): NO